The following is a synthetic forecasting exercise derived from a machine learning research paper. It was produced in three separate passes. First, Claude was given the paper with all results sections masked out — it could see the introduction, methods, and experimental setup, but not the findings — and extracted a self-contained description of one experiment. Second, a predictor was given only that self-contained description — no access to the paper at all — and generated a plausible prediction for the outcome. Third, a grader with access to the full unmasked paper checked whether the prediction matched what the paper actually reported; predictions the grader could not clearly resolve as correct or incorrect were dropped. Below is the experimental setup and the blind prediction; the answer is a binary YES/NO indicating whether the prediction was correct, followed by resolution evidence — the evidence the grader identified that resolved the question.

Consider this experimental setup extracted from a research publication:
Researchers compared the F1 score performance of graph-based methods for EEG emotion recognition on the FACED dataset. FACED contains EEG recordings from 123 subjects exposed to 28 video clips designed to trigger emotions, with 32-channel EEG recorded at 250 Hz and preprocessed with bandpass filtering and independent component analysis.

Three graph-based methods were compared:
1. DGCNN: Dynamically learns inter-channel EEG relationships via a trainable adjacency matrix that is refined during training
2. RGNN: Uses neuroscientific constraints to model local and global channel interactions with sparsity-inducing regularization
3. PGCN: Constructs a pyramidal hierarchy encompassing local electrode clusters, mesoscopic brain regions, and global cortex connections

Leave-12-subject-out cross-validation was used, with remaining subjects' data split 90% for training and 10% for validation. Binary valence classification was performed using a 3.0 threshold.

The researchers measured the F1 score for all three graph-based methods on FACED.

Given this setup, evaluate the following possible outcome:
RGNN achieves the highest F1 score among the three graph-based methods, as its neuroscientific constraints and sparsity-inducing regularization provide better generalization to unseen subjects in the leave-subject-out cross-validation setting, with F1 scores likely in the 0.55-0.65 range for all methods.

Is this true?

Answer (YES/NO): NO